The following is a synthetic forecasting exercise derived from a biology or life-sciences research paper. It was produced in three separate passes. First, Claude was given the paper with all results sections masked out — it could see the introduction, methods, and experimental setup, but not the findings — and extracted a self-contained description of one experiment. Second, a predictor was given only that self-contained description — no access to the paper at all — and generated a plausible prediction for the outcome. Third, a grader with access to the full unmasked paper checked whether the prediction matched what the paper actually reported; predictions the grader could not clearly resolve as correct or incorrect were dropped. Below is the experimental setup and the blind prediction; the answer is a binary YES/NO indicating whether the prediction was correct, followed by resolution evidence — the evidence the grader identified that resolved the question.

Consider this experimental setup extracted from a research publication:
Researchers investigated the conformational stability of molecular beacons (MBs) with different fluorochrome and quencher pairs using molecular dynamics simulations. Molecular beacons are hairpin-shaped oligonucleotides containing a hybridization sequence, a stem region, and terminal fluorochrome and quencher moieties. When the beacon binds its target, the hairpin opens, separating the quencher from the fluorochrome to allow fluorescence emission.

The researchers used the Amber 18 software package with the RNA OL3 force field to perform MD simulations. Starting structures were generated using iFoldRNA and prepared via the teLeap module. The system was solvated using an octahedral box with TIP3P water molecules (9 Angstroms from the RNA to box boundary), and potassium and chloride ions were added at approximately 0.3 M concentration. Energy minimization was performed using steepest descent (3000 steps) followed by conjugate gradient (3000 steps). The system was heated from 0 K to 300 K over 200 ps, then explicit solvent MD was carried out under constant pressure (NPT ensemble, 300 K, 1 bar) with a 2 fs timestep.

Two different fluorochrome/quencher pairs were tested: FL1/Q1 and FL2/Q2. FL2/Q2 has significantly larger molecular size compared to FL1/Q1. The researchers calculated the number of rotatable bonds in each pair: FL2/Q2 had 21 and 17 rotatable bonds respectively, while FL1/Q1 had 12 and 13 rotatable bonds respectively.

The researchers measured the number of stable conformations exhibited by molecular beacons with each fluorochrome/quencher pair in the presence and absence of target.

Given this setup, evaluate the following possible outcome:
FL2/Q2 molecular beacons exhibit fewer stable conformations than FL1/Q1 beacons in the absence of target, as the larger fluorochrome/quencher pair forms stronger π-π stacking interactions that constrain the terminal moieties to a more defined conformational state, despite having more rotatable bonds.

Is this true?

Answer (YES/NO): NO